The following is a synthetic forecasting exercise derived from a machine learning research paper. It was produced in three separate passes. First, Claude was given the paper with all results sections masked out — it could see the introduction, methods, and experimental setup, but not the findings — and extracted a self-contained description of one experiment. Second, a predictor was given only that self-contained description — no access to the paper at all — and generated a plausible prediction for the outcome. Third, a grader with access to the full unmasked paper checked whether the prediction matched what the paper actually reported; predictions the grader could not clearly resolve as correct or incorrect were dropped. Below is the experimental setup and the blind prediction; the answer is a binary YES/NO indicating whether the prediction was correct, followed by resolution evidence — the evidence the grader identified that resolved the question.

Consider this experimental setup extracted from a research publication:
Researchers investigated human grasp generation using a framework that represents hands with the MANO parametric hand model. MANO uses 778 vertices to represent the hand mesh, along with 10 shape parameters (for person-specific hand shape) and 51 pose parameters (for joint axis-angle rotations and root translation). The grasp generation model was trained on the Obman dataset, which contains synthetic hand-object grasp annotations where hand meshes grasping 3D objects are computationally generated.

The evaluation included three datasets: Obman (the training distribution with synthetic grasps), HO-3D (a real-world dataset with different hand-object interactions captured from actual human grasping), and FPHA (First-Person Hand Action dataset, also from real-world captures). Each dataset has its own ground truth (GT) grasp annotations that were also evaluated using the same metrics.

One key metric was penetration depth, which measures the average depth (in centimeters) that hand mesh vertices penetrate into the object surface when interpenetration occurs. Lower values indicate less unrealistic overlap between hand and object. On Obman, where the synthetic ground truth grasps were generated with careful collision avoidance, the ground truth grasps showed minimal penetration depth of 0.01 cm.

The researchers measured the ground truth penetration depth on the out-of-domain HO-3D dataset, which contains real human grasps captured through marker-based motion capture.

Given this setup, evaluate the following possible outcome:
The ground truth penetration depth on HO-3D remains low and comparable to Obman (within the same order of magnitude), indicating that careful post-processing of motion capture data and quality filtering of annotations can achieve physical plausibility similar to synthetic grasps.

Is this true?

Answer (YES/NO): NO